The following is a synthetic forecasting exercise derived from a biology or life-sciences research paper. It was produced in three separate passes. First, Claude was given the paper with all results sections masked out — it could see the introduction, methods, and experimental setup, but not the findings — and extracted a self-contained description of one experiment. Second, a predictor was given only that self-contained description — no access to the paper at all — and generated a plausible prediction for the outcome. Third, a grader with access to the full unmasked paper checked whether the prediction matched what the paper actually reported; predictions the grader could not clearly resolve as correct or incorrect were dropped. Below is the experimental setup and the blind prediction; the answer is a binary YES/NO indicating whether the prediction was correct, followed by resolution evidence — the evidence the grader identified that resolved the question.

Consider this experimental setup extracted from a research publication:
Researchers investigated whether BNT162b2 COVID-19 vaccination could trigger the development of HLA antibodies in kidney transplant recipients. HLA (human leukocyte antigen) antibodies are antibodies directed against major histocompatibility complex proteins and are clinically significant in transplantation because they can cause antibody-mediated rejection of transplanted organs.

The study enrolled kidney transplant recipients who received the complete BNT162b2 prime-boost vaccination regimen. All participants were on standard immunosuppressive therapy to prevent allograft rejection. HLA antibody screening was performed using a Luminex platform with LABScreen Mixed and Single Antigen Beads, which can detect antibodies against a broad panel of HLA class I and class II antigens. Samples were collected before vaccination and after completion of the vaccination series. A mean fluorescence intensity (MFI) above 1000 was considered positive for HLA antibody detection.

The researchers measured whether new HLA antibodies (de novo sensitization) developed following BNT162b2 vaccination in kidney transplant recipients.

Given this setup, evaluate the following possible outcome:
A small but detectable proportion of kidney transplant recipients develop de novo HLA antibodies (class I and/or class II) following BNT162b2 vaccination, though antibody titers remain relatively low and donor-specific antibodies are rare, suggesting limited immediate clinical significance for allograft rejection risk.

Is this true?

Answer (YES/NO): NO